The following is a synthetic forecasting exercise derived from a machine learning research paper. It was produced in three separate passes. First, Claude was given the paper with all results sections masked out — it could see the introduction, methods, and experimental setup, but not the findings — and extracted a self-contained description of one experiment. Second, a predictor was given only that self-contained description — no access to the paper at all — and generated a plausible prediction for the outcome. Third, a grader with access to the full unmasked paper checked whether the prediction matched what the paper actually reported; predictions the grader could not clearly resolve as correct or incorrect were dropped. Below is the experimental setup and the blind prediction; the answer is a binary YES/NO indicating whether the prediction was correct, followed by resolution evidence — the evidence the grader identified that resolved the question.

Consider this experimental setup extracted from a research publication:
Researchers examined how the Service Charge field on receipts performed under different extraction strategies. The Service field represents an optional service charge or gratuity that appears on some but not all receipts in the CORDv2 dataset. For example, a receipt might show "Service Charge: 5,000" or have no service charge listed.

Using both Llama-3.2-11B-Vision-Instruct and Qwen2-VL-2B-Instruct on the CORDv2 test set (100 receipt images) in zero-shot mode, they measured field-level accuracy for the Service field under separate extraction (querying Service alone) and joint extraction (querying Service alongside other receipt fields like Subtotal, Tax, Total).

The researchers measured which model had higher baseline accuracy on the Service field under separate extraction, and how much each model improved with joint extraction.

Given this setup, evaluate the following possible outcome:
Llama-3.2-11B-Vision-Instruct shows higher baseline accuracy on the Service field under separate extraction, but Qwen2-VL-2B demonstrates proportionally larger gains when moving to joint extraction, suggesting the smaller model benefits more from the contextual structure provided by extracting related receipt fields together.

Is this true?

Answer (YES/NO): YES